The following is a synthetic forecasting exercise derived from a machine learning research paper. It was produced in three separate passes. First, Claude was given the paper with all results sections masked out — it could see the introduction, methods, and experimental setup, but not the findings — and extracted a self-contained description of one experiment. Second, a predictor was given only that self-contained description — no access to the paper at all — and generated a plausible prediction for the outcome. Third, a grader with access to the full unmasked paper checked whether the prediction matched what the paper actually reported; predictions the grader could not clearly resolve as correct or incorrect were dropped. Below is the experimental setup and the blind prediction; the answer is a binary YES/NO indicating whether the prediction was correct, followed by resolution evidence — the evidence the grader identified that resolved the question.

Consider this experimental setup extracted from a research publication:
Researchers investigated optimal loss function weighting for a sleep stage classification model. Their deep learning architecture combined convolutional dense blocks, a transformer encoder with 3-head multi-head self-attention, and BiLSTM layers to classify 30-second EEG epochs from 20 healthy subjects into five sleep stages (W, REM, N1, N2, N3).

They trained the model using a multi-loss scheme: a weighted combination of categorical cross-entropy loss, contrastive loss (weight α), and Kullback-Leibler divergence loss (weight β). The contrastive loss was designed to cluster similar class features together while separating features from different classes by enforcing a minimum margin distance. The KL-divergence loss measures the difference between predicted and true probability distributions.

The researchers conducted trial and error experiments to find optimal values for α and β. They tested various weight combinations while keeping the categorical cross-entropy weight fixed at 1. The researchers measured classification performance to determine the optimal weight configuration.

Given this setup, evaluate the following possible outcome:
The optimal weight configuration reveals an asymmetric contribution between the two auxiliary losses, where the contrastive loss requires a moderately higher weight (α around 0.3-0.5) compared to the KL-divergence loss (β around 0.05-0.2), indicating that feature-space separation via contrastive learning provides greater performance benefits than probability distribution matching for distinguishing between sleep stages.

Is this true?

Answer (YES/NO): NO